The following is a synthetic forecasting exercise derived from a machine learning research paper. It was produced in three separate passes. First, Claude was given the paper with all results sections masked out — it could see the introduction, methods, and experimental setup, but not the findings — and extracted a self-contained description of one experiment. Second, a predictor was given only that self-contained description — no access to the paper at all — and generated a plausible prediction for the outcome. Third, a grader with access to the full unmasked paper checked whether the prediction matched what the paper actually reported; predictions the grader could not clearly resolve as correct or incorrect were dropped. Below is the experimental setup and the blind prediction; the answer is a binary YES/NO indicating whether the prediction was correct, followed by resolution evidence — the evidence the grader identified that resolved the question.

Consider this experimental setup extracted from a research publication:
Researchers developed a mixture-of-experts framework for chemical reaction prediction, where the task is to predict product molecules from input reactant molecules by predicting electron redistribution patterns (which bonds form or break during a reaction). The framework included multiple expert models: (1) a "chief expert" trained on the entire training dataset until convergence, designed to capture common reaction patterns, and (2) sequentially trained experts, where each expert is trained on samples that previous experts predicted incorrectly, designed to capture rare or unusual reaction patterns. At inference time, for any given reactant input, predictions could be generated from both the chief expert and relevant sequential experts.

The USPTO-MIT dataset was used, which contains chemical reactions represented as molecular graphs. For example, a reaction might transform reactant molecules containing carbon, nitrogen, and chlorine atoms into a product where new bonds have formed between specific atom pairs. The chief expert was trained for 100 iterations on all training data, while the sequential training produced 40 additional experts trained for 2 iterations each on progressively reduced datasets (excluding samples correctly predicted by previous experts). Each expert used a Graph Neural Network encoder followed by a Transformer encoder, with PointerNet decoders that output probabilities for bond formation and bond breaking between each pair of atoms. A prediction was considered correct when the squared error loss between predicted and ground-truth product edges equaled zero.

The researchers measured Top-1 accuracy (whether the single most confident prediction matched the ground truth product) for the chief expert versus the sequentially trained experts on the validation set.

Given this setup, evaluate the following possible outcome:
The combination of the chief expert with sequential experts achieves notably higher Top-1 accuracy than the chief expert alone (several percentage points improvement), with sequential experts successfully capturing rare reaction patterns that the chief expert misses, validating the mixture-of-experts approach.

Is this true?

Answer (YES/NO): NO